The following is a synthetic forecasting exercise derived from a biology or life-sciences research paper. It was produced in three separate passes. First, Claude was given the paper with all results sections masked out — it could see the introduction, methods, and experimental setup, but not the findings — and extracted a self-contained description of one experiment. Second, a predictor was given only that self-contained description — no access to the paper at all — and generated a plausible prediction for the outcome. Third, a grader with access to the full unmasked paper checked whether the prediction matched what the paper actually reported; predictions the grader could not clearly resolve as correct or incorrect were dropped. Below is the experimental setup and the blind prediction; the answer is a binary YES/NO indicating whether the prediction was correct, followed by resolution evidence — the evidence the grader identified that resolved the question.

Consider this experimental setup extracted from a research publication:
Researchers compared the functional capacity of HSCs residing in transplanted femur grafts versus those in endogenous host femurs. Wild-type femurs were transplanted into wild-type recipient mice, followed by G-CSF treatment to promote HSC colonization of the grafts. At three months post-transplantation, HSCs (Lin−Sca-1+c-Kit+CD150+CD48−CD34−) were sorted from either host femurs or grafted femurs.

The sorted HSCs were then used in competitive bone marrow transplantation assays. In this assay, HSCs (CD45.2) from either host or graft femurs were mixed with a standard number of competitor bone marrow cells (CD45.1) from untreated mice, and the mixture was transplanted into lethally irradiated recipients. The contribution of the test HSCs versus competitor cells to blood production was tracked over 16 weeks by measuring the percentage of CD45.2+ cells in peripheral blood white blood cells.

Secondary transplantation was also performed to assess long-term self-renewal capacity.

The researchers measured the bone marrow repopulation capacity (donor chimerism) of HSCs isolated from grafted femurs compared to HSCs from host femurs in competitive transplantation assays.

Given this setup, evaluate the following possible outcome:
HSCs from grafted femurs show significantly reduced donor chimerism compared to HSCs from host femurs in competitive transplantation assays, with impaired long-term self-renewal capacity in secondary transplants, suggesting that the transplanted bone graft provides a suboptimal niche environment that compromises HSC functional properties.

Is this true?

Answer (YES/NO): NO